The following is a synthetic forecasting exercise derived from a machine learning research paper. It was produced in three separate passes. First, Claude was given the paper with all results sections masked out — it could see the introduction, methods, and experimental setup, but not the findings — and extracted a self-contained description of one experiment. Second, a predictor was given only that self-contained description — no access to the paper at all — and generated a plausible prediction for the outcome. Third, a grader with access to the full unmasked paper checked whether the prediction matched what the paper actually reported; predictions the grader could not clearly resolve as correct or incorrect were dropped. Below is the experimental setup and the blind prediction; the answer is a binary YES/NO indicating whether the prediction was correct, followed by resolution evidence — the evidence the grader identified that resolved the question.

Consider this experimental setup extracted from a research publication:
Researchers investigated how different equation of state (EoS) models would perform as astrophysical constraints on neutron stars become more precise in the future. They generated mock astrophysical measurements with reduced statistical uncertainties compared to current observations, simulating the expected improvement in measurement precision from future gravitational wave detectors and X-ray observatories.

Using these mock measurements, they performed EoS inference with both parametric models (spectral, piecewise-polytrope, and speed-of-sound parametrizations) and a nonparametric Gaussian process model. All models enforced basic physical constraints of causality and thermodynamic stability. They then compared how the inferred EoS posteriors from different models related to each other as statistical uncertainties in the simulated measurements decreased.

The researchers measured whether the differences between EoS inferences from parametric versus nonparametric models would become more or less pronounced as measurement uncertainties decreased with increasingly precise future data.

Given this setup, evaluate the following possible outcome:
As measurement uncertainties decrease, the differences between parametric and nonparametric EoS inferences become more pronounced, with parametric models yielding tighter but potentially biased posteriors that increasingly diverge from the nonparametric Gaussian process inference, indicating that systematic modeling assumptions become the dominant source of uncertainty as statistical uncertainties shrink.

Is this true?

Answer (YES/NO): YES